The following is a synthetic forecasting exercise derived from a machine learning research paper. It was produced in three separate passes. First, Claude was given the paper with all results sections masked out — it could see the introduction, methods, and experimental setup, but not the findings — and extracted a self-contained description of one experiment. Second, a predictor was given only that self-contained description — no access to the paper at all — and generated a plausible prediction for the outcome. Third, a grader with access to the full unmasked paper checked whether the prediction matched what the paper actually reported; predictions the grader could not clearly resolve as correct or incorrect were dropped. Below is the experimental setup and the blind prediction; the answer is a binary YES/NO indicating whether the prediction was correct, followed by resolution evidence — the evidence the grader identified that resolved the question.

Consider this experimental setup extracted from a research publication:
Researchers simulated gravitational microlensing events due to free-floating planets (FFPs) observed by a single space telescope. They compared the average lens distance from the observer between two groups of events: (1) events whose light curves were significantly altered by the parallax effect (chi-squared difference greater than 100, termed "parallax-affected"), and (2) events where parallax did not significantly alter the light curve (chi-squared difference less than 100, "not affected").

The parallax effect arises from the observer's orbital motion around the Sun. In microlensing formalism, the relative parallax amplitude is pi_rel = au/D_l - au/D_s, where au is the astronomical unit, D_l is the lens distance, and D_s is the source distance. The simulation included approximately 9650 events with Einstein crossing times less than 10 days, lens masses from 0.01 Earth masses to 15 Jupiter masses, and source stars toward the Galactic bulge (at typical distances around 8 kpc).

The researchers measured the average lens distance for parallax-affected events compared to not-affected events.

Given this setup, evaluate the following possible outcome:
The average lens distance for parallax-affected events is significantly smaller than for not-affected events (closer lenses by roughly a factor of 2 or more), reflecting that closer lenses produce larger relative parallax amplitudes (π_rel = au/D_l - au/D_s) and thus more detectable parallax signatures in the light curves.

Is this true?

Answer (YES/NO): NO